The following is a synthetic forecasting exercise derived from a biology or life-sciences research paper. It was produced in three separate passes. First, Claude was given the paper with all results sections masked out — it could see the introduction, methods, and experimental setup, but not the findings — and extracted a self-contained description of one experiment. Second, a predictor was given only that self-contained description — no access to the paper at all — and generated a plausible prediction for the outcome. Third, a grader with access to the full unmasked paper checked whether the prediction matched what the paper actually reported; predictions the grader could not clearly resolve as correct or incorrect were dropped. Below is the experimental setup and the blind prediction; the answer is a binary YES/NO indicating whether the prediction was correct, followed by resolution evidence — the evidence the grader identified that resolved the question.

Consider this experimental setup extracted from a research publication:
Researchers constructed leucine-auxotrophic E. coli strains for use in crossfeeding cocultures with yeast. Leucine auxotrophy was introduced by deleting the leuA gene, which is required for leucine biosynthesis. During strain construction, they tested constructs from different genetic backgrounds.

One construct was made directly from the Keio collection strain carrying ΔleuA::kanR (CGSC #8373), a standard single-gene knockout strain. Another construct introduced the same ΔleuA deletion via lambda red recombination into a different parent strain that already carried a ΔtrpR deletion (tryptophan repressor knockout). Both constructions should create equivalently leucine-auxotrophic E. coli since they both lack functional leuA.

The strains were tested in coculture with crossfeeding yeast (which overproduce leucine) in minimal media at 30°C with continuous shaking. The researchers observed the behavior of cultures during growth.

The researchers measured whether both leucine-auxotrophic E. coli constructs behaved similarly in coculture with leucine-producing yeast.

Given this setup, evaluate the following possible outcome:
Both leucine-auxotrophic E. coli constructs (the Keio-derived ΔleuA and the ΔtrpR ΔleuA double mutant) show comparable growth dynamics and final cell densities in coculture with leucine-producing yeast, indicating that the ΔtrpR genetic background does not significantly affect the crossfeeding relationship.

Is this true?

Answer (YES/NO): NO